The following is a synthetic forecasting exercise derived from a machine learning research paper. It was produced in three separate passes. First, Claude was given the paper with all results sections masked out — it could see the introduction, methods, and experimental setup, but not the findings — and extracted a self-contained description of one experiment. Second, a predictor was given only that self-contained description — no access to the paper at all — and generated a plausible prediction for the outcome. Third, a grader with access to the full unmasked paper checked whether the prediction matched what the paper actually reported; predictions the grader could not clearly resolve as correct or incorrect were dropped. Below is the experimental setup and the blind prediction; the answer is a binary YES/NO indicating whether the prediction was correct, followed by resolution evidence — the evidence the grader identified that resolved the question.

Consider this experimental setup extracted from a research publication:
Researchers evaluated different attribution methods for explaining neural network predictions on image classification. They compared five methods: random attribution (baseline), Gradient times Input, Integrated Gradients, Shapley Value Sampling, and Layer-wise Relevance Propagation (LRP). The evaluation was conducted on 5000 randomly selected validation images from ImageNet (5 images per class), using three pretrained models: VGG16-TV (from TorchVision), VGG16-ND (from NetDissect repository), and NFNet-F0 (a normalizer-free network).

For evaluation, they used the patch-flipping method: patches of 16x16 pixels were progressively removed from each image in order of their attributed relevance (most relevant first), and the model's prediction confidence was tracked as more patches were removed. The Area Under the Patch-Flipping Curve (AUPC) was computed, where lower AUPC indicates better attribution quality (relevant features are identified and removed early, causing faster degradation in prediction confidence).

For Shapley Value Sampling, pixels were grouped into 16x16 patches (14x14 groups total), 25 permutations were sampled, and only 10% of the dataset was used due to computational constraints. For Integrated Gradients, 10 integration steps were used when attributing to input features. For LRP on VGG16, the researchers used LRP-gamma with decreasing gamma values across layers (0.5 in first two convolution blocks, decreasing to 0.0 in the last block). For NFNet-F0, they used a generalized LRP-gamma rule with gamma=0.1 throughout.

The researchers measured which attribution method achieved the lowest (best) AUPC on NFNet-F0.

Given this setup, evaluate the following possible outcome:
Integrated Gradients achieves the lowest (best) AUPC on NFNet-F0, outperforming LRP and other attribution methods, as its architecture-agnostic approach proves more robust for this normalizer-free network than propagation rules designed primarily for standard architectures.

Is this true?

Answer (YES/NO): NO